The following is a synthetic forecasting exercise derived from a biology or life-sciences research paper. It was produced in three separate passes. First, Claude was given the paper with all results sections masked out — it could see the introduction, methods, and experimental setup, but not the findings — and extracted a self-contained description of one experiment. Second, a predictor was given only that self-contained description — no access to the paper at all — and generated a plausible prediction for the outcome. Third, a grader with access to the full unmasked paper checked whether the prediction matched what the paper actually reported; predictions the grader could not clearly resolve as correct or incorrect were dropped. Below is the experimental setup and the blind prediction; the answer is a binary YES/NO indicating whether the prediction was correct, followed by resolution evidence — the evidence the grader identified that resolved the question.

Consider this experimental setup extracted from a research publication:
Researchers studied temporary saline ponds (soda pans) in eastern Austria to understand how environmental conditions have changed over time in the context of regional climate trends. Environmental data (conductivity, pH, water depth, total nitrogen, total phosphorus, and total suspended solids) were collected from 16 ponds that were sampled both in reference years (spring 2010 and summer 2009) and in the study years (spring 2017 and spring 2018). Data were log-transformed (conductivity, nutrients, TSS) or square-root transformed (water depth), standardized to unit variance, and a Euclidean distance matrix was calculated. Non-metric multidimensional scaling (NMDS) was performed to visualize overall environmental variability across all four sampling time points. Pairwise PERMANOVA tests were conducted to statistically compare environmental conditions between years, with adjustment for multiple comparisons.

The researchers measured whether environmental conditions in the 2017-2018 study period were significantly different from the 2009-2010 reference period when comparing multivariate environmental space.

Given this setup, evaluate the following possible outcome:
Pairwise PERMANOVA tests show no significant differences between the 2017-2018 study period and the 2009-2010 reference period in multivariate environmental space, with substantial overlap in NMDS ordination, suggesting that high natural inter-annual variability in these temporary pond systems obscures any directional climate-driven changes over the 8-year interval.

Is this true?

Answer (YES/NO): NO